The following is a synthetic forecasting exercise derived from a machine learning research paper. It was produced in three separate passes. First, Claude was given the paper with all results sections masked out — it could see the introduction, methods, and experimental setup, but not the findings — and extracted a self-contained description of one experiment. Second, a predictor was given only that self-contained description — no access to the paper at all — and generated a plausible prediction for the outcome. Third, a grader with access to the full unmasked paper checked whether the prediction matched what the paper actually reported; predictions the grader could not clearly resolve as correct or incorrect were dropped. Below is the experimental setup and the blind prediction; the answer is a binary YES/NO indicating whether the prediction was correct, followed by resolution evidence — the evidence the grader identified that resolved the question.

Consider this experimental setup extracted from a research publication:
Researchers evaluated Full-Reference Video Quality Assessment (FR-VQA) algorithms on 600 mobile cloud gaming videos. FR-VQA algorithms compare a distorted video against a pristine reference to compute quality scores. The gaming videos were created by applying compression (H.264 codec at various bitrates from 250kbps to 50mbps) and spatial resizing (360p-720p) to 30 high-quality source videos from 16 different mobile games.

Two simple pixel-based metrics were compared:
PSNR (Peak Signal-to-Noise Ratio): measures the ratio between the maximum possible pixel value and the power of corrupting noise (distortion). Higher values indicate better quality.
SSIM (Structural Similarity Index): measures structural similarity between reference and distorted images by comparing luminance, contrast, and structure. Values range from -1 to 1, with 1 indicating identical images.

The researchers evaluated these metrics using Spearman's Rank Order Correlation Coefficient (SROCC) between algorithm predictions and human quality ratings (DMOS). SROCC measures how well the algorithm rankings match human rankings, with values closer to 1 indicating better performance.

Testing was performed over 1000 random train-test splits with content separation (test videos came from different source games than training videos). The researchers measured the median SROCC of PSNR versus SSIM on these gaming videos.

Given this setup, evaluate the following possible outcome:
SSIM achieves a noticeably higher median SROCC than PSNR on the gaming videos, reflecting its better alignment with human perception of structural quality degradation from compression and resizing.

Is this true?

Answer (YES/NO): YES